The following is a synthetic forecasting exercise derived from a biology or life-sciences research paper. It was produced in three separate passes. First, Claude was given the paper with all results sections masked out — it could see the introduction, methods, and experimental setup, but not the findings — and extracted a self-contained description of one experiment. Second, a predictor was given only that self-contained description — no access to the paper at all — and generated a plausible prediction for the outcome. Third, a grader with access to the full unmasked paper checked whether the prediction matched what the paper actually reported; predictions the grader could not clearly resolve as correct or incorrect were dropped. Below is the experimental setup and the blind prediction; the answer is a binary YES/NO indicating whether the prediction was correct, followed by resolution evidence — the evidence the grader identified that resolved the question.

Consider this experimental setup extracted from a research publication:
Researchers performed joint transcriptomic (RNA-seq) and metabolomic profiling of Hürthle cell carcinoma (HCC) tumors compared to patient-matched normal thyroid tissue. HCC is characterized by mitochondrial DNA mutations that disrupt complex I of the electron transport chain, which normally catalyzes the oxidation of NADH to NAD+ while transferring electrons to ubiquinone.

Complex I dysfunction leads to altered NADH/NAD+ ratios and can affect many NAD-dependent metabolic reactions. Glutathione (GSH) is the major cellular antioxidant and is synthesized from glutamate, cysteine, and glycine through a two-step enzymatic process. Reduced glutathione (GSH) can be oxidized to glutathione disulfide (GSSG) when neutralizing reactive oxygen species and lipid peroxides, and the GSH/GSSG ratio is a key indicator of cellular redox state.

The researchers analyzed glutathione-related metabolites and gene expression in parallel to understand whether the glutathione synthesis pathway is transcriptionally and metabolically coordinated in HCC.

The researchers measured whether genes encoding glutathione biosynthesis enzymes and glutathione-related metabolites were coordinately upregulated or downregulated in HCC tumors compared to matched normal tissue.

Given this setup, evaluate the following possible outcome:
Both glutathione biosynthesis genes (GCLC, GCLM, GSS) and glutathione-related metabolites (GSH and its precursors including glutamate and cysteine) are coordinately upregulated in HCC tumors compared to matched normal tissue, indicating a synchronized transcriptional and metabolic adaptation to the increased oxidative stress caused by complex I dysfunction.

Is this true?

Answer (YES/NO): NO